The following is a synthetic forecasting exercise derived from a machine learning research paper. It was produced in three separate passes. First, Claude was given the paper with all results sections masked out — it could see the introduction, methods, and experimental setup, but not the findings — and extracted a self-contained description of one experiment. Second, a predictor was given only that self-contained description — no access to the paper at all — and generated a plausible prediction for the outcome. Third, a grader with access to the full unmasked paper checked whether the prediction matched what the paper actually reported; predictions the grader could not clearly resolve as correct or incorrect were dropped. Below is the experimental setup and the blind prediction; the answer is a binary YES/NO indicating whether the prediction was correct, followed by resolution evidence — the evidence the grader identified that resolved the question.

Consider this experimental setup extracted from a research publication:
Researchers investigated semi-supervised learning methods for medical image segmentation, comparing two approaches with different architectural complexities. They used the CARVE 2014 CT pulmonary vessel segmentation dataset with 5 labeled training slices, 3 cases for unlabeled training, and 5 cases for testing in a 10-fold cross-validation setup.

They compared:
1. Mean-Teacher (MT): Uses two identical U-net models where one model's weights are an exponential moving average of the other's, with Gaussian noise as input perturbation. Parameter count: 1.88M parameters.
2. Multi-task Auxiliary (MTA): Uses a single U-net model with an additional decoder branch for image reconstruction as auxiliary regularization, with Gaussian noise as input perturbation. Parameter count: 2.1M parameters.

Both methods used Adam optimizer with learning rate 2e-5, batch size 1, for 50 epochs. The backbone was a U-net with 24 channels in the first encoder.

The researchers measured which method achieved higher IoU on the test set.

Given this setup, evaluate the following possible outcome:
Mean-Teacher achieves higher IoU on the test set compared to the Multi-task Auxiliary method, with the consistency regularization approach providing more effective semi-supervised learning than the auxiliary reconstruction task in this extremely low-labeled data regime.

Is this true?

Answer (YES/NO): YES